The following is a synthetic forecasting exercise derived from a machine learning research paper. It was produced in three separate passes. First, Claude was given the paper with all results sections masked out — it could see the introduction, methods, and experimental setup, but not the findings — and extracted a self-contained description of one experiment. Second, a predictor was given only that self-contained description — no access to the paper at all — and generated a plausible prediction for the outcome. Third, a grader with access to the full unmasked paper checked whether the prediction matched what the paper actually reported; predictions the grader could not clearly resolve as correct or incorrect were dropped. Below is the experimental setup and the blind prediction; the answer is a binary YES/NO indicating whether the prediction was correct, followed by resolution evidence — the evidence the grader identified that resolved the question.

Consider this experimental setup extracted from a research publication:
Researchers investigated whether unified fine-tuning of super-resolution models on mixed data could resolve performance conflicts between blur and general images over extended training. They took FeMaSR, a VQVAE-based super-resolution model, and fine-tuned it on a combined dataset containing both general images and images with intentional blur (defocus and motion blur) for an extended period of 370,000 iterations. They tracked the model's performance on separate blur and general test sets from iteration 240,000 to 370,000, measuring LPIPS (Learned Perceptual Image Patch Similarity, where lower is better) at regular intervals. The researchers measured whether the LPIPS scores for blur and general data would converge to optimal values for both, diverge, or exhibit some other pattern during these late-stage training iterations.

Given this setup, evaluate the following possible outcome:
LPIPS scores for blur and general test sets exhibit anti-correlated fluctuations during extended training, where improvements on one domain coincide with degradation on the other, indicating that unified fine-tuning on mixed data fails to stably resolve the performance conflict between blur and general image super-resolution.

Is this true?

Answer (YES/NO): YES